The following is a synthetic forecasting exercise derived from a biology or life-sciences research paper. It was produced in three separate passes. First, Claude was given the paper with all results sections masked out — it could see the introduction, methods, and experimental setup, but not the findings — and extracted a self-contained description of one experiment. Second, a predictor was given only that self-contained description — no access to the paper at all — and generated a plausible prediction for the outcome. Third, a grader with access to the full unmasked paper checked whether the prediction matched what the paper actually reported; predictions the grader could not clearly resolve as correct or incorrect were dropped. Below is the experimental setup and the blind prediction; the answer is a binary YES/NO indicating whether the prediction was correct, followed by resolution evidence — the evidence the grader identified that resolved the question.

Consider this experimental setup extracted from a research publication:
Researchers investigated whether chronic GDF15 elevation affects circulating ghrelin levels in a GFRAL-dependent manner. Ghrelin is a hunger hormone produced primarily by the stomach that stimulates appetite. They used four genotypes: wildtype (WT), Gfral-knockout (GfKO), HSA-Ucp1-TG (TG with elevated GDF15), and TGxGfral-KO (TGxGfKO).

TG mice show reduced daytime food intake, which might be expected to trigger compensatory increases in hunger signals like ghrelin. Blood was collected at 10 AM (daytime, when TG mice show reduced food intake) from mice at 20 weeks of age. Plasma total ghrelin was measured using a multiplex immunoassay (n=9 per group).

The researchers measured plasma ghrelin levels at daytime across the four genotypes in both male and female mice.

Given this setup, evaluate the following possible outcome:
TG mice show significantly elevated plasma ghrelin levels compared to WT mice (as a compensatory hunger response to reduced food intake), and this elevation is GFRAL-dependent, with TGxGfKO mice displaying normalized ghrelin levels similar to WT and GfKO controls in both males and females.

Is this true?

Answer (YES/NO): YES